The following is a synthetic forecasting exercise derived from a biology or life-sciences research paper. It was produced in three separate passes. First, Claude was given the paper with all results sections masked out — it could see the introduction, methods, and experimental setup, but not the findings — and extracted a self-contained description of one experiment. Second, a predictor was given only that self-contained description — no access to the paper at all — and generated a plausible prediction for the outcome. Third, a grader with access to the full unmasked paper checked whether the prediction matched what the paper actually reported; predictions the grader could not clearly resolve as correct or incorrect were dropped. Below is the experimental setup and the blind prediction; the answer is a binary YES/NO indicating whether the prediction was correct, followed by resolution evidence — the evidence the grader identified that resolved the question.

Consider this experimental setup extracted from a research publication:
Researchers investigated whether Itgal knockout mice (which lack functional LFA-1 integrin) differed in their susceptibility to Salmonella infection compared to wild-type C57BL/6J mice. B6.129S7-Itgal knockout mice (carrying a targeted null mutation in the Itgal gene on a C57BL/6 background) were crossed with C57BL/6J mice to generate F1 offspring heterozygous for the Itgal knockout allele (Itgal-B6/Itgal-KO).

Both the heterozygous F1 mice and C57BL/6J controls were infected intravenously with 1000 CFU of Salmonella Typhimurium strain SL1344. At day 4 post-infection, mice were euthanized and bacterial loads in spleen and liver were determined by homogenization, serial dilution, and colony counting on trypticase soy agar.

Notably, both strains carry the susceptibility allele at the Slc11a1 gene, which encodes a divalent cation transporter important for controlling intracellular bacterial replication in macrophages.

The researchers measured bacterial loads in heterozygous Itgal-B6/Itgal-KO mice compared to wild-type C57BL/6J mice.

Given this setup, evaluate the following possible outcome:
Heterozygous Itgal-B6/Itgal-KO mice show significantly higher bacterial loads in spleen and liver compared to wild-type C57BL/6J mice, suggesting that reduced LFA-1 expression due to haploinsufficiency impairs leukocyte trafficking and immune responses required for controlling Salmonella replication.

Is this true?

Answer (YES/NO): NO